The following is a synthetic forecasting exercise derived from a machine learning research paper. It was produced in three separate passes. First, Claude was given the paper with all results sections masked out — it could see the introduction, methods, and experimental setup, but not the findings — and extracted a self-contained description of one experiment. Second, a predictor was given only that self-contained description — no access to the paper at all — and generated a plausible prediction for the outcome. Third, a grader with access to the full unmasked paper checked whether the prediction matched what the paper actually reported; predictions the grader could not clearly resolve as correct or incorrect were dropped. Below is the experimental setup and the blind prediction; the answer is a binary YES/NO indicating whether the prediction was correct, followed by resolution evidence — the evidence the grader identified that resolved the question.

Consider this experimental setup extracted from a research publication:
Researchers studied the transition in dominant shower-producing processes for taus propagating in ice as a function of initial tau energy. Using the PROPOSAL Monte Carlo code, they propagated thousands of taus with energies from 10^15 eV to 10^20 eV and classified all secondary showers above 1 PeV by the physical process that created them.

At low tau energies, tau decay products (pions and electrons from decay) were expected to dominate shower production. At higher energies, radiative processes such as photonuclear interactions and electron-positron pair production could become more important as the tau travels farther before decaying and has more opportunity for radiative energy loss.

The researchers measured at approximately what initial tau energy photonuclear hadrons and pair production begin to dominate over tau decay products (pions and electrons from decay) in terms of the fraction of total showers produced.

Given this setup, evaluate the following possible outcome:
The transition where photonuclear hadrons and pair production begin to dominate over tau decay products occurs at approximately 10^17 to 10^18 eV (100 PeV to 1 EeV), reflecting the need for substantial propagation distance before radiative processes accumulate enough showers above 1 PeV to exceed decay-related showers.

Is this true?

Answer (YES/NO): NO